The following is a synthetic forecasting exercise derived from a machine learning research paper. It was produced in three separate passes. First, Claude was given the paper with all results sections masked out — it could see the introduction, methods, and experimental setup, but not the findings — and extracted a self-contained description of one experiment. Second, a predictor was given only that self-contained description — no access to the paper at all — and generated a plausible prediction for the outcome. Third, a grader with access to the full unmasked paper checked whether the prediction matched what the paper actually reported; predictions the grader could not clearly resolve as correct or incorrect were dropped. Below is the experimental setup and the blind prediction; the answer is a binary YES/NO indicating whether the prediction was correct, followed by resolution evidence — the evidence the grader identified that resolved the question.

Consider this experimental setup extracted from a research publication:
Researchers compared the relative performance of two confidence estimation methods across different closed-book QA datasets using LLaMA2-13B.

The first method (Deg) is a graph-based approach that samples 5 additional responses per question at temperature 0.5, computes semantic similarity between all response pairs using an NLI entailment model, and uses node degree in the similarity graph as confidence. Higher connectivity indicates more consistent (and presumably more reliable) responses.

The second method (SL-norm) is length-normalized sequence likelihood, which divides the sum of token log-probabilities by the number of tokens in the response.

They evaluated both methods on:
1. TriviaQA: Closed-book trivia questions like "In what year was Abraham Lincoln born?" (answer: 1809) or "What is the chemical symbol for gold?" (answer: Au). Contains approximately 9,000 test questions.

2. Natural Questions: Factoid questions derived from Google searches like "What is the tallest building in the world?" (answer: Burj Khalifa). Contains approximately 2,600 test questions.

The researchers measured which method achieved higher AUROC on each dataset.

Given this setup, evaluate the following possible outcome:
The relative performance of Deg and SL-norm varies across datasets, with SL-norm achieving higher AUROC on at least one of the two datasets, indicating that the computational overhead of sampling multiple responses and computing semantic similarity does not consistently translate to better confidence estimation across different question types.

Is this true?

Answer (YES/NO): YES